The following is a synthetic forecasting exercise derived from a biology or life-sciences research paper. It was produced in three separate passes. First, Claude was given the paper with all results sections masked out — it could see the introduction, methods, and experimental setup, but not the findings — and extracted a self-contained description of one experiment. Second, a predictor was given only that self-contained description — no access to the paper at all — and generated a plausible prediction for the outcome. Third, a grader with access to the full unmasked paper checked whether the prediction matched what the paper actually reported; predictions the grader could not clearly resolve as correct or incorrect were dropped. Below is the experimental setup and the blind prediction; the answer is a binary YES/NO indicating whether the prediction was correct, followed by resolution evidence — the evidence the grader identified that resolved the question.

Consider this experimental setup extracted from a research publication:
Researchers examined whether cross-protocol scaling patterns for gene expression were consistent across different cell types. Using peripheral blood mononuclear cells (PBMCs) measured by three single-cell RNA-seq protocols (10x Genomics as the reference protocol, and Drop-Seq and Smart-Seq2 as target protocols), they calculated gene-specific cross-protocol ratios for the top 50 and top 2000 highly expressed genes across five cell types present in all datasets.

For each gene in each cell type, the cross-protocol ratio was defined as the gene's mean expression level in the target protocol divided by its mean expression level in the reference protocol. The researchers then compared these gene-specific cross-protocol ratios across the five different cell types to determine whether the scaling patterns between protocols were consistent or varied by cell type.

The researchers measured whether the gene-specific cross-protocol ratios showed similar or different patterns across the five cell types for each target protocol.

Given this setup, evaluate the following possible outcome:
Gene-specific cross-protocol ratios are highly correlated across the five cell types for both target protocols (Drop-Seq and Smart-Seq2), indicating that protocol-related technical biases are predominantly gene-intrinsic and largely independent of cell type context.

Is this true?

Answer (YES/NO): YES